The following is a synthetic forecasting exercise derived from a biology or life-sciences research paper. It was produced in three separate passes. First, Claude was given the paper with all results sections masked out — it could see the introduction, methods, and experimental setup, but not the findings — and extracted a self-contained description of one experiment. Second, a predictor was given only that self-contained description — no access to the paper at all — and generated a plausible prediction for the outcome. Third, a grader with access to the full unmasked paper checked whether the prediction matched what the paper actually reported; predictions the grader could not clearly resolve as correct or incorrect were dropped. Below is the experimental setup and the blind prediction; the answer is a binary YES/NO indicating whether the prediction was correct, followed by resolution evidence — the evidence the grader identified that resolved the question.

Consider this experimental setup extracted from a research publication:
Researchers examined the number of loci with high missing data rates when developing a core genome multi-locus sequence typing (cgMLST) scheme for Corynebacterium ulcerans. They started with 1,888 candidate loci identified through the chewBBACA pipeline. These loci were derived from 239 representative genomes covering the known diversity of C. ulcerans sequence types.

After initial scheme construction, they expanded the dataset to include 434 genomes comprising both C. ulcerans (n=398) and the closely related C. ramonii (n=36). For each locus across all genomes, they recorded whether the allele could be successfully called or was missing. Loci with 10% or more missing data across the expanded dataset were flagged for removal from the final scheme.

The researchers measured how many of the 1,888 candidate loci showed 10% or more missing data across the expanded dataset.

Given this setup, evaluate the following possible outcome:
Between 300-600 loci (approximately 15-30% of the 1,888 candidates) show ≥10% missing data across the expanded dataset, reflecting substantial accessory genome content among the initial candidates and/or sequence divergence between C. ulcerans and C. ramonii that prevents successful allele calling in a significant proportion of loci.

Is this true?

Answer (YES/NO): NO